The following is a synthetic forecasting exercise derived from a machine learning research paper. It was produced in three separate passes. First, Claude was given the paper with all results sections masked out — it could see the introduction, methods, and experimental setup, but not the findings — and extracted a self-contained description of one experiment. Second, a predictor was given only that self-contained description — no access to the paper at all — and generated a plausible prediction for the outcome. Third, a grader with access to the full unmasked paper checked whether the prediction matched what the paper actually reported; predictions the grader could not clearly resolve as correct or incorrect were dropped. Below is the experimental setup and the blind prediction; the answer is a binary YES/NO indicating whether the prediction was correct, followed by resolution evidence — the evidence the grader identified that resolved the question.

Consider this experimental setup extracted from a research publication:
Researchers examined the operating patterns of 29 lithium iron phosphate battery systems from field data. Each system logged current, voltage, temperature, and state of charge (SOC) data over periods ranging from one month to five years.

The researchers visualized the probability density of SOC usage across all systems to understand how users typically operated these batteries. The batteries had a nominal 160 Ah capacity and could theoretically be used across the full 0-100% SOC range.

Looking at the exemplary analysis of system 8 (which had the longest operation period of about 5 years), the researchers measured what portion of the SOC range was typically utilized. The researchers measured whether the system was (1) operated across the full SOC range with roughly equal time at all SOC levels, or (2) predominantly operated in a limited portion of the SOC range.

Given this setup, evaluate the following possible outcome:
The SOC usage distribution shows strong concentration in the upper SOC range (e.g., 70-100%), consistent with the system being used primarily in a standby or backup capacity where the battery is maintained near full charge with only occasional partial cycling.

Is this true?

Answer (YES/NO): YES